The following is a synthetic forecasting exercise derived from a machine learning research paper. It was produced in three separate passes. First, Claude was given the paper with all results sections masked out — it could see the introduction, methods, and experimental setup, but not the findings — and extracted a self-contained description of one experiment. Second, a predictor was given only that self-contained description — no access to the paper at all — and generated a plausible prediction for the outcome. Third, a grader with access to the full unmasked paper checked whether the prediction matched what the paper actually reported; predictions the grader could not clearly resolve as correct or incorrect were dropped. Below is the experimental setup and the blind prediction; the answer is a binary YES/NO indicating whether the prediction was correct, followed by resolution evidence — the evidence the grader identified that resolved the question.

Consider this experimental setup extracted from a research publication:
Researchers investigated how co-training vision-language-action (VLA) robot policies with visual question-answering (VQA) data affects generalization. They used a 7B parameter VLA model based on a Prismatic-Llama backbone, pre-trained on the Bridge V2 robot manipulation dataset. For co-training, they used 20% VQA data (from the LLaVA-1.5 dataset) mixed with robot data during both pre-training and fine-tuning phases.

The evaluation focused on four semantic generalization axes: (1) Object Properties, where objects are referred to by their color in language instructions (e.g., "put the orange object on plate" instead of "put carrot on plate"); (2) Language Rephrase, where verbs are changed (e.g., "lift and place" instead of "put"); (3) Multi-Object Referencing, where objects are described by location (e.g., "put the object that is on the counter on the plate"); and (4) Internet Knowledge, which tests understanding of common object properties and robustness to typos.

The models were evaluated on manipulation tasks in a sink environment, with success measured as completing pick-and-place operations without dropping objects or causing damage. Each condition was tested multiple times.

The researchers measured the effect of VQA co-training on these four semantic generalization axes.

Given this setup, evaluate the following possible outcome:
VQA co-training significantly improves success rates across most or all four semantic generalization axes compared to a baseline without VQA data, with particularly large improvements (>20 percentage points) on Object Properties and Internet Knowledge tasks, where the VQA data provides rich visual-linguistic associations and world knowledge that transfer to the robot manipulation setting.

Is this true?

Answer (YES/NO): NO